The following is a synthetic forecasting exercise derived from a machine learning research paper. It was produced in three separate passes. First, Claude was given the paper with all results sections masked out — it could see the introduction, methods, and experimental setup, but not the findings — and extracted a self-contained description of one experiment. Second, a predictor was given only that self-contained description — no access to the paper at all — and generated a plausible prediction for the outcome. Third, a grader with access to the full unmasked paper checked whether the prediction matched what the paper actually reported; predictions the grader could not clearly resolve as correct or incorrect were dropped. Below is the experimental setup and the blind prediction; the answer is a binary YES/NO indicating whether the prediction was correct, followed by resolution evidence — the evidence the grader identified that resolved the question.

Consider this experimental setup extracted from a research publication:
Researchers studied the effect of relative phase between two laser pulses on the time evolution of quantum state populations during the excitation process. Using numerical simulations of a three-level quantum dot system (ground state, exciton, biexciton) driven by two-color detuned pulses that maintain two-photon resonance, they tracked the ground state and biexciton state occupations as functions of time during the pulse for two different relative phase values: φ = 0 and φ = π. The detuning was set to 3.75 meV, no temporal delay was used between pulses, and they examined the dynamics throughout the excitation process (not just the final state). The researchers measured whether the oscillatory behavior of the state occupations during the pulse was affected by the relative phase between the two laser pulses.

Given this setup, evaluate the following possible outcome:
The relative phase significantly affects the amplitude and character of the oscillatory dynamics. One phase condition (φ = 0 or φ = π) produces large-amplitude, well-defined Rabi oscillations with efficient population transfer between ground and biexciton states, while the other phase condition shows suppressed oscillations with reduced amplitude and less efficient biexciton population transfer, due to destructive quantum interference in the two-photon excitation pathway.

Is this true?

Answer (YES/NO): NO